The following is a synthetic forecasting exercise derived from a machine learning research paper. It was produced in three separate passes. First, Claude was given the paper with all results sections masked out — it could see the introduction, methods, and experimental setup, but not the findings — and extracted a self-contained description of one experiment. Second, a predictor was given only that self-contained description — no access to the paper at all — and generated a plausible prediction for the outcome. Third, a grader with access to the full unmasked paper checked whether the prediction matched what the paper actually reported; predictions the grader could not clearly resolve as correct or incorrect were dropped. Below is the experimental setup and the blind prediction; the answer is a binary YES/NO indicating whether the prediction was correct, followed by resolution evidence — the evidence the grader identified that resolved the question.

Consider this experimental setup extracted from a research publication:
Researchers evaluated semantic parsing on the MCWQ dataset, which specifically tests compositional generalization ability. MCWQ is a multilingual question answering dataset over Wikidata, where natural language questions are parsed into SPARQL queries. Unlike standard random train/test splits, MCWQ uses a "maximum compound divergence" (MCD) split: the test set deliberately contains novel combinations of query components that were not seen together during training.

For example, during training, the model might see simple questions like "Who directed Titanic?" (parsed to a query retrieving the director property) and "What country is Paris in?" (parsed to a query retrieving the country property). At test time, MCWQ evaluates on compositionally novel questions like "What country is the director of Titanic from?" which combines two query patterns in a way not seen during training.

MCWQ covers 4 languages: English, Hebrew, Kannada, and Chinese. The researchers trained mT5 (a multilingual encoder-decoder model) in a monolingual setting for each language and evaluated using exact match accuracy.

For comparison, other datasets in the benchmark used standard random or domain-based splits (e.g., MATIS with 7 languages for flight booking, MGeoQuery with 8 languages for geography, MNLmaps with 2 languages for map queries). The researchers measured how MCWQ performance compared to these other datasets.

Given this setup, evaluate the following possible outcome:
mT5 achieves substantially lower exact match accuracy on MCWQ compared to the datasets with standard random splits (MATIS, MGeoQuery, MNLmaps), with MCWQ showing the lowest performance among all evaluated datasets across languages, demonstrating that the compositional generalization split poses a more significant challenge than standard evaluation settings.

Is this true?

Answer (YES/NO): NO